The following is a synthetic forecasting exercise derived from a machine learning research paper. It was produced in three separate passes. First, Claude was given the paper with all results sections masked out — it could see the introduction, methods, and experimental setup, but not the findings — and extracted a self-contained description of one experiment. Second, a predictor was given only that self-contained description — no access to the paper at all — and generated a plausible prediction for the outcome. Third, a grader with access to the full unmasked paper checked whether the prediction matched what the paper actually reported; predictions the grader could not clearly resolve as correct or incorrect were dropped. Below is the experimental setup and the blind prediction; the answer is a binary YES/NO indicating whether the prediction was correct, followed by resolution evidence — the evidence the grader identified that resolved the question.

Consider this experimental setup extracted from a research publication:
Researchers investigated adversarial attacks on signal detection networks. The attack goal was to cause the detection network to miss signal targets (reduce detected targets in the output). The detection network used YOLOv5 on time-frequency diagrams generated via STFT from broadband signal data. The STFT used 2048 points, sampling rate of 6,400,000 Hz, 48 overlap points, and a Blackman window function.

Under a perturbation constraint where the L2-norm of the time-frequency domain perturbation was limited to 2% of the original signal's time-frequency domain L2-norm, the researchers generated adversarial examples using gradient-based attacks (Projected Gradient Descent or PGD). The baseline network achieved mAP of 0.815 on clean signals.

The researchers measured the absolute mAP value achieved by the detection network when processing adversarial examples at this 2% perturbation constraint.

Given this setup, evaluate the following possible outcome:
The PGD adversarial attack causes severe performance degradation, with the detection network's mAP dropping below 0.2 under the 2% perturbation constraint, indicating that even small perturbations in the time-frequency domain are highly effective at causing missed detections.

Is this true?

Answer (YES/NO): NO